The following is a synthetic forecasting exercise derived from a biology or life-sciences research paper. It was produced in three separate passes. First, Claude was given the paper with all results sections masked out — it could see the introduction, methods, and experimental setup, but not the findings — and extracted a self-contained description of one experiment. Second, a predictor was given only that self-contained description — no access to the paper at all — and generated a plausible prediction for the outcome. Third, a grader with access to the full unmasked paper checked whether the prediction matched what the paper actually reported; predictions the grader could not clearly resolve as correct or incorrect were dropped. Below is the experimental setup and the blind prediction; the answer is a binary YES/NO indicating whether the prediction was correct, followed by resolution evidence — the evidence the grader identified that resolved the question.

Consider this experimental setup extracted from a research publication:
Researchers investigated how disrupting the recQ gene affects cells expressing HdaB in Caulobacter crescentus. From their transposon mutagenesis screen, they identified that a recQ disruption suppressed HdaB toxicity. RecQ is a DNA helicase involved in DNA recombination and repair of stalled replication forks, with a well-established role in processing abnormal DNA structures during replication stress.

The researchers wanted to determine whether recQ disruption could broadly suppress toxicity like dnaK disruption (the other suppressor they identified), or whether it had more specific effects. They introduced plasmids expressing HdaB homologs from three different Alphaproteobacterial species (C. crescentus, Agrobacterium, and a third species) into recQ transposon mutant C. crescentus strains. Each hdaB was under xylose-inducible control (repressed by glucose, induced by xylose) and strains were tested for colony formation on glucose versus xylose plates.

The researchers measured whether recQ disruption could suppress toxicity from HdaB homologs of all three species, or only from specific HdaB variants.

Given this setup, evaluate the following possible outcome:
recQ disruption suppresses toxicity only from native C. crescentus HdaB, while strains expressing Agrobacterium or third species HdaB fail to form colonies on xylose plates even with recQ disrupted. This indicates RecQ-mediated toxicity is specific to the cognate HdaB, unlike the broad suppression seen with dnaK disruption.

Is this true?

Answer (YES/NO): NO